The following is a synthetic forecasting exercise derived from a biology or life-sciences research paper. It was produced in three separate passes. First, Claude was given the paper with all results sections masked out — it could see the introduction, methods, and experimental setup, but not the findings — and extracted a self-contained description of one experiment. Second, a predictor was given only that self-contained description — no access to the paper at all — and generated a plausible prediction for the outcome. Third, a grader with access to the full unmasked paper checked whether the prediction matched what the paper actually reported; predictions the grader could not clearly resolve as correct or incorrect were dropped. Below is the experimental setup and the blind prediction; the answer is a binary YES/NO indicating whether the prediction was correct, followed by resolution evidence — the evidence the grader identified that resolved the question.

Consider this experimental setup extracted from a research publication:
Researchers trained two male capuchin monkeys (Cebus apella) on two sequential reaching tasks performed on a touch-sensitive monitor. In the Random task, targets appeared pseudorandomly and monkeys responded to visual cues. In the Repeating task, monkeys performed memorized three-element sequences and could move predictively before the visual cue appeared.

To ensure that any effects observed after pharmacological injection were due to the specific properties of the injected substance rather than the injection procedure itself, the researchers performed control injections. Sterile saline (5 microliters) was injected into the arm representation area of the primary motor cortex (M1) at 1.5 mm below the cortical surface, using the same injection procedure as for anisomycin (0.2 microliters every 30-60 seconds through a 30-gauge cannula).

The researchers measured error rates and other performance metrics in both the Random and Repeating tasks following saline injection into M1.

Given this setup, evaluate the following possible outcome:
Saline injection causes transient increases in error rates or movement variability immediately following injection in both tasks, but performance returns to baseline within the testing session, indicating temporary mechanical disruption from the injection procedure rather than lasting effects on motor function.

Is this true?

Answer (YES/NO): NO